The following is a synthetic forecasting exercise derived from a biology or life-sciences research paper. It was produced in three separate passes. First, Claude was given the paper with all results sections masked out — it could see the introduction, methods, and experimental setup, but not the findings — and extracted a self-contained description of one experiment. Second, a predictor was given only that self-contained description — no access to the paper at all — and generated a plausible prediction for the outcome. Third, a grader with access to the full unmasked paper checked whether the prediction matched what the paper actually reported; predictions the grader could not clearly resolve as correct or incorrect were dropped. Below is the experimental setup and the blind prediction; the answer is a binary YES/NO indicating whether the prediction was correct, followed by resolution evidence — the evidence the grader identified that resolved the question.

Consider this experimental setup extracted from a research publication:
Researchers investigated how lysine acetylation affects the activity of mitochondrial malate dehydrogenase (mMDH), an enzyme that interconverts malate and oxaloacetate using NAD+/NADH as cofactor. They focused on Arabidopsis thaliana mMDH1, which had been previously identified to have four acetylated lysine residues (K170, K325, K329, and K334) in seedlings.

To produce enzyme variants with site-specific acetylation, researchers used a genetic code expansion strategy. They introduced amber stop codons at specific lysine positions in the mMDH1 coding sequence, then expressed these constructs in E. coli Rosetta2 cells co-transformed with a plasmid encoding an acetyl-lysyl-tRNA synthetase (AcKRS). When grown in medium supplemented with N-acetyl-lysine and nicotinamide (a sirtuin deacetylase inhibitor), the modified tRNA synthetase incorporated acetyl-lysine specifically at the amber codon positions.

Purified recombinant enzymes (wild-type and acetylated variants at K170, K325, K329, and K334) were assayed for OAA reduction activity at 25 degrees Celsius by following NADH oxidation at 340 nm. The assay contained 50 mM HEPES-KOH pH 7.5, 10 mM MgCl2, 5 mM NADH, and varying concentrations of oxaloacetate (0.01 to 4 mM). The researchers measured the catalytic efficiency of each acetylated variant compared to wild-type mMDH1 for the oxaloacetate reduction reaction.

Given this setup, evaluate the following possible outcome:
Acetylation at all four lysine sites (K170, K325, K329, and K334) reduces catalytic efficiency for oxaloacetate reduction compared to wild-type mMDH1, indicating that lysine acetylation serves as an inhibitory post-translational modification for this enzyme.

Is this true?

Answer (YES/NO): NO